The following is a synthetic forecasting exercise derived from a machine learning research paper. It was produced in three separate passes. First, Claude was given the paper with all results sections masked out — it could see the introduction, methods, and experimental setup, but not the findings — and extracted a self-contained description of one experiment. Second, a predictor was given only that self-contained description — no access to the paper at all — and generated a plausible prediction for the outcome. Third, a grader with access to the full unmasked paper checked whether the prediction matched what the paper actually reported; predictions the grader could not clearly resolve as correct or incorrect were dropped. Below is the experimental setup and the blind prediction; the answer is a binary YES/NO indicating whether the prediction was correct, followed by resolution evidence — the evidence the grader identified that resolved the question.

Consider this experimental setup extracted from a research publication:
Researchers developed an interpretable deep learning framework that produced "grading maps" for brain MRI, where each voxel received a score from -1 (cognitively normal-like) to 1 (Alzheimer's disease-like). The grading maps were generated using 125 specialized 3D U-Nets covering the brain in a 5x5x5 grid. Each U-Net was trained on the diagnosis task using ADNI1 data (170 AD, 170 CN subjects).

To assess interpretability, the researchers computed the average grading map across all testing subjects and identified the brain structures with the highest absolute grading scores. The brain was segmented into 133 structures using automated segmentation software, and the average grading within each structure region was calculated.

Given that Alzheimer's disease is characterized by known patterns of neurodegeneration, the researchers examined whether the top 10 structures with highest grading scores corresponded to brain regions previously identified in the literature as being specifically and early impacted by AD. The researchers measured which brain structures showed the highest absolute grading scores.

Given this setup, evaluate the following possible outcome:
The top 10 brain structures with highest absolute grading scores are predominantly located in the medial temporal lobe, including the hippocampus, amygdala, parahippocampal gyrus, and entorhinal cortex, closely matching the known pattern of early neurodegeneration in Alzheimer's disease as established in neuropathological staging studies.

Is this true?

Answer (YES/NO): NO